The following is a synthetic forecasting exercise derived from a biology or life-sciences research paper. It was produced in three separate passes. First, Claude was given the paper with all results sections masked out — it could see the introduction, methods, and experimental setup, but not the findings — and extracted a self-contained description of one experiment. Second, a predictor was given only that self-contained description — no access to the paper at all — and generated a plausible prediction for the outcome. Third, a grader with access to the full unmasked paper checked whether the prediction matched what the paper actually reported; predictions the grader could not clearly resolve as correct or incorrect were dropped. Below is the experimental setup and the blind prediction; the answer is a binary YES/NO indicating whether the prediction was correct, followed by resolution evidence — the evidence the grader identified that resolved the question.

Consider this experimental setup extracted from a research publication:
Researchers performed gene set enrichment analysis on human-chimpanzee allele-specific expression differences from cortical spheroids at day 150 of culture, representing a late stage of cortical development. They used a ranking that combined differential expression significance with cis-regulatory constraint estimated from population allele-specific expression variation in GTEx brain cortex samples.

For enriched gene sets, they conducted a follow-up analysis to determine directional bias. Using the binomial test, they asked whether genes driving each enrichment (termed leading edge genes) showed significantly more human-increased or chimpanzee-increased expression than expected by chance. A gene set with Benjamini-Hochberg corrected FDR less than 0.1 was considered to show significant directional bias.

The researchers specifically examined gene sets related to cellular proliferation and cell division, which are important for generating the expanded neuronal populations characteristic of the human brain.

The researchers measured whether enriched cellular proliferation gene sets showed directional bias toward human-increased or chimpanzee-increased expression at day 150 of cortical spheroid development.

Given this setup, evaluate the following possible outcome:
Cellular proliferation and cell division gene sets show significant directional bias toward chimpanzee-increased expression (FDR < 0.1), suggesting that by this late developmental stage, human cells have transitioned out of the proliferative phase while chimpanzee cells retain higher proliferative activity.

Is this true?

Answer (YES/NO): NO